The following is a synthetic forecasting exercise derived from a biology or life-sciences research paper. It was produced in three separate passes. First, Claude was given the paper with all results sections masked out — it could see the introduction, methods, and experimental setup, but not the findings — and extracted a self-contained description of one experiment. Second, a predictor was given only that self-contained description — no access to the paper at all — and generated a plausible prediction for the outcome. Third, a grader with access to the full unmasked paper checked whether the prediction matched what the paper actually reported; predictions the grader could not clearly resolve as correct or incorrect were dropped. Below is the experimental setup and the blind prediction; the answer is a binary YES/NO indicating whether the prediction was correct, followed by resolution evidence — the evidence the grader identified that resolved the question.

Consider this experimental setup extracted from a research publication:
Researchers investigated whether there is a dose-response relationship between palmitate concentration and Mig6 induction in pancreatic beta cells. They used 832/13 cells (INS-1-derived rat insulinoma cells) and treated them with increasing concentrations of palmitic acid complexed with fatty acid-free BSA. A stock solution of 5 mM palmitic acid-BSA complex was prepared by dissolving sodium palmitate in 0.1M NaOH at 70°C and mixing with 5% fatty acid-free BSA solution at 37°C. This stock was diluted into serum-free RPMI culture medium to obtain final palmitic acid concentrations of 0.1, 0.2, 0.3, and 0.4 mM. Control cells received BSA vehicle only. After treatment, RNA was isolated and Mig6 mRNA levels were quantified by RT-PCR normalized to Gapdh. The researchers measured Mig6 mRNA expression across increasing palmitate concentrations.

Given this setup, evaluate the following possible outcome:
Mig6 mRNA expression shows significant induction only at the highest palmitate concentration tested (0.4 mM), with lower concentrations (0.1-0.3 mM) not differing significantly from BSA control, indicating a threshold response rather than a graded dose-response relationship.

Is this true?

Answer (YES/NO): NO